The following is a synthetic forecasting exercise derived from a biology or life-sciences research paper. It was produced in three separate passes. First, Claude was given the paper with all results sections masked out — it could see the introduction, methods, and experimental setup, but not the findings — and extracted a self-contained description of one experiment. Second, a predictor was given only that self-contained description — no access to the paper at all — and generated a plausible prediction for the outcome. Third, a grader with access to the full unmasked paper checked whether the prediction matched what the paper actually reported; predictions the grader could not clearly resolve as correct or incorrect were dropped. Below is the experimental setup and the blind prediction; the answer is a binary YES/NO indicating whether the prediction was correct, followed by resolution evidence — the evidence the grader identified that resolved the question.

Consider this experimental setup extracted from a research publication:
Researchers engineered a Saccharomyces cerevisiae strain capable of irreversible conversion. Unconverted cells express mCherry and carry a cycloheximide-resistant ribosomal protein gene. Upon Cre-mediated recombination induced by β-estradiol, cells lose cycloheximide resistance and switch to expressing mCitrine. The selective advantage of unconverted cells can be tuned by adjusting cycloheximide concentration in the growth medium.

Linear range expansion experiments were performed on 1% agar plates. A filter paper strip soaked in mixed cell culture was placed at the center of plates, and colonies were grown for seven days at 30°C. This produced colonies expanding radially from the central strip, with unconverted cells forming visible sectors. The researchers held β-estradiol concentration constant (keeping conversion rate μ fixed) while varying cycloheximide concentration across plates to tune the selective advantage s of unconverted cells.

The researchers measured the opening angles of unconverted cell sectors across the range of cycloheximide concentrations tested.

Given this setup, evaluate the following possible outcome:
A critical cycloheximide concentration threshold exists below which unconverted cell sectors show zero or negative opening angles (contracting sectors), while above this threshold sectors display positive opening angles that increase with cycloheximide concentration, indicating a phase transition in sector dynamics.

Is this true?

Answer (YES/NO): NO